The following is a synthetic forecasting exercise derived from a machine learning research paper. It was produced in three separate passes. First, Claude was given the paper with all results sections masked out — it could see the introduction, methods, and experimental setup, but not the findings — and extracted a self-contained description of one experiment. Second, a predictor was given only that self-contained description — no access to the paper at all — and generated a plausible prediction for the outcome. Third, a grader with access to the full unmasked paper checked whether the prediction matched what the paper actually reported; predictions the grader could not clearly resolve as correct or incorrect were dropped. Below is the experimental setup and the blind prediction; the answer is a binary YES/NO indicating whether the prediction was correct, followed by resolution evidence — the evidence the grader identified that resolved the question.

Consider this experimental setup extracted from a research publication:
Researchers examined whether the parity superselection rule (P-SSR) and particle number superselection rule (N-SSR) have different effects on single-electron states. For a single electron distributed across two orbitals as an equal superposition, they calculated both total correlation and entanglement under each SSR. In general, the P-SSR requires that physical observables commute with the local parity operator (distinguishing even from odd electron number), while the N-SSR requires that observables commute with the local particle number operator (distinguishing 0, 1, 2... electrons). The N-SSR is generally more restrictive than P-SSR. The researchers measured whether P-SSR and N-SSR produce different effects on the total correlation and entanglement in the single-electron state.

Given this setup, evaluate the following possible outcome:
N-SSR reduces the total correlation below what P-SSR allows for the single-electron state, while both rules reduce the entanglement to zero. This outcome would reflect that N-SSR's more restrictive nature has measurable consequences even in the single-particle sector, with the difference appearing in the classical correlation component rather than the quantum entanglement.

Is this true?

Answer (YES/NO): NO